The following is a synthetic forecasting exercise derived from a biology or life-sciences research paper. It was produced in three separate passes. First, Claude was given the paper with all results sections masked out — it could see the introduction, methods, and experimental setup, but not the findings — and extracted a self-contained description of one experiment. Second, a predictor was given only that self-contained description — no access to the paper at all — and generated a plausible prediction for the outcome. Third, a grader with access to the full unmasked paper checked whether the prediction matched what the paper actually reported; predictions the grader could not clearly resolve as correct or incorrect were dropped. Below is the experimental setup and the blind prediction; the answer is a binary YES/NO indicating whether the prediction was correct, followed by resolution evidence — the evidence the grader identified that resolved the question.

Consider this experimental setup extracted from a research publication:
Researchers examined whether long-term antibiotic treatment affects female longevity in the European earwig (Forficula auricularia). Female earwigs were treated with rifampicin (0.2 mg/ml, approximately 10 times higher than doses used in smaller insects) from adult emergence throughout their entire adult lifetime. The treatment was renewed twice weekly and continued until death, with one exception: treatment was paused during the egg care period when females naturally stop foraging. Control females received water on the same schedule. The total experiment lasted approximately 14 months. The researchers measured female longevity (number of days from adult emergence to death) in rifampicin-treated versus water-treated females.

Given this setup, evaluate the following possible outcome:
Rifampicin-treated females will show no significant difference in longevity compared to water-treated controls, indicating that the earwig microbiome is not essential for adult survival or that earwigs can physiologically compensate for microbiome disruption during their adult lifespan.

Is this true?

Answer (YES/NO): YES